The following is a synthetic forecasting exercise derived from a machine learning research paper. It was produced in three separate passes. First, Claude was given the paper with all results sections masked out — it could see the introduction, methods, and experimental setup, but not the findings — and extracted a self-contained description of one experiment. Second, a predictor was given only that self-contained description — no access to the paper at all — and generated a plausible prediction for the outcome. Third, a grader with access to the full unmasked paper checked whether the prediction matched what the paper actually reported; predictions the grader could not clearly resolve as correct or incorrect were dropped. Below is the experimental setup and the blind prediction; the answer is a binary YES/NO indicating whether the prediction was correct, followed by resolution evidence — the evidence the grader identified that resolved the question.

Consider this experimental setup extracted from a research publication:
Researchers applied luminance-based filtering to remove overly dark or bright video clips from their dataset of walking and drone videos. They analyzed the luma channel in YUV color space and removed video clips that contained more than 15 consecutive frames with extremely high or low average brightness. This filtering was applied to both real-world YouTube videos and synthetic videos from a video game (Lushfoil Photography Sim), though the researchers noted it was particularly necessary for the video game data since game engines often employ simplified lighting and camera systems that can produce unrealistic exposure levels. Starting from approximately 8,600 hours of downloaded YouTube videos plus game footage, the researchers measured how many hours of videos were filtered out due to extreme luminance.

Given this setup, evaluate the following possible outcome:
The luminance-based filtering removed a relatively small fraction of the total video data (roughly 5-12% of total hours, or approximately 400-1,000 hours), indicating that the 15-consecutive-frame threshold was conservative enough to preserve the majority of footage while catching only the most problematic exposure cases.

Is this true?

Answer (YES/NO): NO